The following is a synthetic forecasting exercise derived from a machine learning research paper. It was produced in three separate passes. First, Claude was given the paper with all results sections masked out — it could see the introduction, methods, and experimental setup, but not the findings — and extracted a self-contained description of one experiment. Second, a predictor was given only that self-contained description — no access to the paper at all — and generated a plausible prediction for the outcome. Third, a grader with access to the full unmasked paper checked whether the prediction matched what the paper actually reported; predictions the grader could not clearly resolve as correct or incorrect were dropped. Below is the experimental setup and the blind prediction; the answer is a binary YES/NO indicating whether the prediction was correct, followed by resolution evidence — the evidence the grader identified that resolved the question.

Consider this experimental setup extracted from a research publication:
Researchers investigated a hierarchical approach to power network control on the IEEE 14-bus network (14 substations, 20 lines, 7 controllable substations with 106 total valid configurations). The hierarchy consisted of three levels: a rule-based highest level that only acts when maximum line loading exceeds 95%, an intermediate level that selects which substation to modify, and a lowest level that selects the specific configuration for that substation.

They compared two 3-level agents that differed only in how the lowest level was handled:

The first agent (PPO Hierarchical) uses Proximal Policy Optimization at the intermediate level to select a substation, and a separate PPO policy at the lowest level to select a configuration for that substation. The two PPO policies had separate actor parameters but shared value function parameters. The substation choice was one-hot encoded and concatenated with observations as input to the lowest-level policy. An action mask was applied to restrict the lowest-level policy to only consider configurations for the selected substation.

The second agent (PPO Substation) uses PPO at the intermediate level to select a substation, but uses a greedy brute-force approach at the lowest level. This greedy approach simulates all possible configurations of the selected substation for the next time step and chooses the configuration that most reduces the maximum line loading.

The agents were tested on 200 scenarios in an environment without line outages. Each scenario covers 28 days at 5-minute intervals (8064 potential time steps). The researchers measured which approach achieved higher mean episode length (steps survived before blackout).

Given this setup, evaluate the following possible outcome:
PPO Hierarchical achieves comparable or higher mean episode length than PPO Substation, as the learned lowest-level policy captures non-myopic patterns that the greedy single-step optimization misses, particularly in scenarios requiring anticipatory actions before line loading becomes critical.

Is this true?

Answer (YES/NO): NO